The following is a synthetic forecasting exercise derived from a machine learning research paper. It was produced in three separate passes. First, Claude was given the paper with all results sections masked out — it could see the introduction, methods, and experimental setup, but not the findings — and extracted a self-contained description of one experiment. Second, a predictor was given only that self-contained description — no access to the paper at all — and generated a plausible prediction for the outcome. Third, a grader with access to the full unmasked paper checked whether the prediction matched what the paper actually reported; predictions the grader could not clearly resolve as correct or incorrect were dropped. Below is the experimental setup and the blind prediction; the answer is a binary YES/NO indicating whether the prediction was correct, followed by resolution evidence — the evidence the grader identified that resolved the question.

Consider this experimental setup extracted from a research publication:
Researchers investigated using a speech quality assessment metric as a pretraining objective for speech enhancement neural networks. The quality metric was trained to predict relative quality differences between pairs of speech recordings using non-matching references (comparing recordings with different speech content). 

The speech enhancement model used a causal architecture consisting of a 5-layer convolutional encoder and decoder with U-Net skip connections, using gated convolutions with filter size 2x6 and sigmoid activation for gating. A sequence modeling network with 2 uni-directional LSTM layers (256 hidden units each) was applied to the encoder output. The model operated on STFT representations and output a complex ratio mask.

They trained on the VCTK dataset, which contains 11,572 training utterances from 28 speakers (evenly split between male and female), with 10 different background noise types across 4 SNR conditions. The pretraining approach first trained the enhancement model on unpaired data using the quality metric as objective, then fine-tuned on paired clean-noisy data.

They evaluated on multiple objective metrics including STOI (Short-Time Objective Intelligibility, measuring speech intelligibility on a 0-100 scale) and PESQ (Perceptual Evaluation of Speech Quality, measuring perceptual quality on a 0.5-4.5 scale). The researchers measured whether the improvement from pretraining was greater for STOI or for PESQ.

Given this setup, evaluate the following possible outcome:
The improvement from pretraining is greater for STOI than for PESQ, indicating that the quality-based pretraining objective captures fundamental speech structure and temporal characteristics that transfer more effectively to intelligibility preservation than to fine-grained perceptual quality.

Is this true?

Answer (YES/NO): YES